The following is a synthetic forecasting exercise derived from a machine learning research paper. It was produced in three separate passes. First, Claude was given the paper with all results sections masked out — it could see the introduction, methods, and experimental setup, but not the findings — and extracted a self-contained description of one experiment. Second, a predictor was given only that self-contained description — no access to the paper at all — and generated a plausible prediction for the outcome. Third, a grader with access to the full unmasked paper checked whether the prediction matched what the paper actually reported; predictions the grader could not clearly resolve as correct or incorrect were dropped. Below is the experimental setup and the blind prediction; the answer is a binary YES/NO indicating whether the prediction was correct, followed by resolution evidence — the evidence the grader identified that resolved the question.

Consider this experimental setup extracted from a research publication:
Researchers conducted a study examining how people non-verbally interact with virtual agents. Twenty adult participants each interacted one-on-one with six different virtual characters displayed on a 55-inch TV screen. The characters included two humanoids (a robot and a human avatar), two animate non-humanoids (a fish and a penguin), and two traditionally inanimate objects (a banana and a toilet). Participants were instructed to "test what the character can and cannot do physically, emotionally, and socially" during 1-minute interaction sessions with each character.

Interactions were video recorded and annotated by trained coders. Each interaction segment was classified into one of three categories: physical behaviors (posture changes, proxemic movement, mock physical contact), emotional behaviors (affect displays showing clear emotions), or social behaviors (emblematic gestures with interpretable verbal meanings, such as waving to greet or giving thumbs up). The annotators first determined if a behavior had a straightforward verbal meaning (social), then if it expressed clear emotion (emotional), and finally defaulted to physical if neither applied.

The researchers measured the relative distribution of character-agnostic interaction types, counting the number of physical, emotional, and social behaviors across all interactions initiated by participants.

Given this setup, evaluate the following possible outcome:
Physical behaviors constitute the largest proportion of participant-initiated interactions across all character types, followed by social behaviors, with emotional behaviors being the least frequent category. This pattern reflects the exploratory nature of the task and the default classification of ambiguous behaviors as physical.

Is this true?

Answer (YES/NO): YES